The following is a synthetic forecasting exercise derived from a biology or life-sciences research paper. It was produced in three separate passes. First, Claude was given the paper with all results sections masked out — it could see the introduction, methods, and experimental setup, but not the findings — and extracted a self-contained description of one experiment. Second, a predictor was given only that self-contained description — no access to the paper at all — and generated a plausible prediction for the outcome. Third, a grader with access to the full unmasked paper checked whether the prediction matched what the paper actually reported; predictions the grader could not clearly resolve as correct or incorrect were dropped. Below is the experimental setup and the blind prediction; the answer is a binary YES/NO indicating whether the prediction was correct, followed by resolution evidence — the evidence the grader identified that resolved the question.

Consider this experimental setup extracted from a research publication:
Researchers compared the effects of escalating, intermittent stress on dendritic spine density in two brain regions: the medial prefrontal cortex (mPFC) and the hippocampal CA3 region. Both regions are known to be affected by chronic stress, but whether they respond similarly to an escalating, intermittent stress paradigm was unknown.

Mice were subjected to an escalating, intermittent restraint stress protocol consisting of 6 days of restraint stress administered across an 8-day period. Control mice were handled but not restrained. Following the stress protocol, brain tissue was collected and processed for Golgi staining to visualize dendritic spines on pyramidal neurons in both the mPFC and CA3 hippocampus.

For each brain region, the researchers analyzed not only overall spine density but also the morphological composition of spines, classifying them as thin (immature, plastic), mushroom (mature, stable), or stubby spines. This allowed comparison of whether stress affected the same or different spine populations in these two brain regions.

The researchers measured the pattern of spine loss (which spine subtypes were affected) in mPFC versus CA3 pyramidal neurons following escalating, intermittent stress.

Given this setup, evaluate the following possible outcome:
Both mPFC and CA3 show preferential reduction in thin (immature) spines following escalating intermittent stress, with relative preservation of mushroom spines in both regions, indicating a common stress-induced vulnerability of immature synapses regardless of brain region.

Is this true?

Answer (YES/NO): NO